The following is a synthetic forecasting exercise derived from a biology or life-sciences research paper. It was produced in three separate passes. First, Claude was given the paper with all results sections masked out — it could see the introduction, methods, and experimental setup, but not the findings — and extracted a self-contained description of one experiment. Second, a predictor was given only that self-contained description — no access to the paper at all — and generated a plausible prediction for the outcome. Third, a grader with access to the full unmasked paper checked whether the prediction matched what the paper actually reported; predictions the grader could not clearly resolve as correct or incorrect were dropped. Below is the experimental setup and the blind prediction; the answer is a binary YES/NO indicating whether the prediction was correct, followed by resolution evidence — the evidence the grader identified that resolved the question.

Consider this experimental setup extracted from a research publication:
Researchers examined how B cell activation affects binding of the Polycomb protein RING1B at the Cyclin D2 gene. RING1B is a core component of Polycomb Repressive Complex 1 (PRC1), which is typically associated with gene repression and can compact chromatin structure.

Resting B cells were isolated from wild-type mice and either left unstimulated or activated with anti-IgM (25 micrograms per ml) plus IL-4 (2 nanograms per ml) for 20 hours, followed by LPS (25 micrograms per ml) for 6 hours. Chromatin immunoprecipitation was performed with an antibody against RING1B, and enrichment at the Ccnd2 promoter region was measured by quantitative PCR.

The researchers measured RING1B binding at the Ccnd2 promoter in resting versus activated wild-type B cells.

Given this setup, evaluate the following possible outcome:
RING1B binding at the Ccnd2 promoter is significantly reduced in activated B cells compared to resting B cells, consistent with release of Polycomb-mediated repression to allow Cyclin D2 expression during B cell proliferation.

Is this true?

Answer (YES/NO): NO